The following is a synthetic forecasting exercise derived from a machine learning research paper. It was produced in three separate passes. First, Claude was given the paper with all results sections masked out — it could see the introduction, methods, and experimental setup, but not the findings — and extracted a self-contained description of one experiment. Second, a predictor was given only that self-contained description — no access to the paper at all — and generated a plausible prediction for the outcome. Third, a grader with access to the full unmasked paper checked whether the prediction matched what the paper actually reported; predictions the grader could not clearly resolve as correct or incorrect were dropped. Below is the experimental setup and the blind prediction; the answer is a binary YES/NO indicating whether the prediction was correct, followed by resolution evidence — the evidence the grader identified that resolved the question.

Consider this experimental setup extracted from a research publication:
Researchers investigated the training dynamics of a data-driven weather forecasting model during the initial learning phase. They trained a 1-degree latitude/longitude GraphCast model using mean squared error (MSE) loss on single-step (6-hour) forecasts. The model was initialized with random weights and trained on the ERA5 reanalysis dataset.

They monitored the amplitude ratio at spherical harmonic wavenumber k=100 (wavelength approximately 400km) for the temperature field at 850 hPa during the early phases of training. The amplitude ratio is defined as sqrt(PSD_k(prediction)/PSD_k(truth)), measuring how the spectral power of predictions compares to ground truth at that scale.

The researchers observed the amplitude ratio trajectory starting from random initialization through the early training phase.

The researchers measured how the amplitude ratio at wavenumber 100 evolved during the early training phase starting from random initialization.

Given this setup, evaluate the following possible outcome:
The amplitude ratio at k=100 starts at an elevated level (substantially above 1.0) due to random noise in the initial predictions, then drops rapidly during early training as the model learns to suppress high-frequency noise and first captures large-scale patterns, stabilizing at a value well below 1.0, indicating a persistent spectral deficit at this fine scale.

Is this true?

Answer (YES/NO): NO